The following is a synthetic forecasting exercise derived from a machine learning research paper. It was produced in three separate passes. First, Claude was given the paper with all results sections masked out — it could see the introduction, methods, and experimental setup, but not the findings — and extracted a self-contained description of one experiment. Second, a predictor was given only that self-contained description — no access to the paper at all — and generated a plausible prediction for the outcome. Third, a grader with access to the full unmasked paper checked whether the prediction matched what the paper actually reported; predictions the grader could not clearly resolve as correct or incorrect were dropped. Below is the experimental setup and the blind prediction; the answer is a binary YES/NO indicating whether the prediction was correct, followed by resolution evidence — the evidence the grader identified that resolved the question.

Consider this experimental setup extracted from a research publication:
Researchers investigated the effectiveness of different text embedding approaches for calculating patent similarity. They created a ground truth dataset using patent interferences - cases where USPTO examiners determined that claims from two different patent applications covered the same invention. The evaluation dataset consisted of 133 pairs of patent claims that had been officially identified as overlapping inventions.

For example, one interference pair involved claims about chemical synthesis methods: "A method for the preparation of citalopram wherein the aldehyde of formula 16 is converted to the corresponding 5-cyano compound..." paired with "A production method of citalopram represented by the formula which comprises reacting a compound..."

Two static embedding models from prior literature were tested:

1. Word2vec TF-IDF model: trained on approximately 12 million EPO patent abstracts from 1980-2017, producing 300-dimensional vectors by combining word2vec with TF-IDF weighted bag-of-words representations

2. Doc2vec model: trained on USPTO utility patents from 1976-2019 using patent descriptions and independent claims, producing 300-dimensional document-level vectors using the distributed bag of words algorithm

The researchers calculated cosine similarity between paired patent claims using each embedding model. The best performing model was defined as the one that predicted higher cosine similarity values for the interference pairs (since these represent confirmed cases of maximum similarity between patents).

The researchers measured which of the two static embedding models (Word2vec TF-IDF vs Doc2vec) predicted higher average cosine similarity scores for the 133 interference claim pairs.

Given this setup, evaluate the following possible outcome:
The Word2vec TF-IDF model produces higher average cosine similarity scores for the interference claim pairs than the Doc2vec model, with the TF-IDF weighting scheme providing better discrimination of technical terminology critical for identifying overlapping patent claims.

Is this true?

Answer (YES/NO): YES